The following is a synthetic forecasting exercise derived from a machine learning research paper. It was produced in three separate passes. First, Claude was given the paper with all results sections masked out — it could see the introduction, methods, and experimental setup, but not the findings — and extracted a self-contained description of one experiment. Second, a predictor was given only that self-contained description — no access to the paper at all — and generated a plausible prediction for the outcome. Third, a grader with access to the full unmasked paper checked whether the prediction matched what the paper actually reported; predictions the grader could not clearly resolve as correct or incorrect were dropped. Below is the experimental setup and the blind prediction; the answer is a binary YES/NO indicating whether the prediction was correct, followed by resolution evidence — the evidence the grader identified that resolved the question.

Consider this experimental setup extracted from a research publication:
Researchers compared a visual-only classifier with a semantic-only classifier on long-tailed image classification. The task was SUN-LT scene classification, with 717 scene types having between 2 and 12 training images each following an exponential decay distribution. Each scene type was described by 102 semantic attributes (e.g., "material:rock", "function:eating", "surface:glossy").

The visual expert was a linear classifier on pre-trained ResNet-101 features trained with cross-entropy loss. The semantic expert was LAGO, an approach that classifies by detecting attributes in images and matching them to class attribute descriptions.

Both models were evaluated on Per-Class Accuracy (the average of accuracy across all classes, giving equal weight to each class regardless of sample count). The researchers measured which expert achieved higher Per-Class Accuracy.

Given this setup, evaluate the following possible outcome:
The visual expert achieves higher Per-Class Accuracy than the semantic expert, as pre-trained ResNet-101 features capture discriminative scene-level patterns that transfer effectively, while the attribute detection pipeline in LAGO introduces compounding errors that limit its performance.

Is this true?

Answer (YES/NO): YES